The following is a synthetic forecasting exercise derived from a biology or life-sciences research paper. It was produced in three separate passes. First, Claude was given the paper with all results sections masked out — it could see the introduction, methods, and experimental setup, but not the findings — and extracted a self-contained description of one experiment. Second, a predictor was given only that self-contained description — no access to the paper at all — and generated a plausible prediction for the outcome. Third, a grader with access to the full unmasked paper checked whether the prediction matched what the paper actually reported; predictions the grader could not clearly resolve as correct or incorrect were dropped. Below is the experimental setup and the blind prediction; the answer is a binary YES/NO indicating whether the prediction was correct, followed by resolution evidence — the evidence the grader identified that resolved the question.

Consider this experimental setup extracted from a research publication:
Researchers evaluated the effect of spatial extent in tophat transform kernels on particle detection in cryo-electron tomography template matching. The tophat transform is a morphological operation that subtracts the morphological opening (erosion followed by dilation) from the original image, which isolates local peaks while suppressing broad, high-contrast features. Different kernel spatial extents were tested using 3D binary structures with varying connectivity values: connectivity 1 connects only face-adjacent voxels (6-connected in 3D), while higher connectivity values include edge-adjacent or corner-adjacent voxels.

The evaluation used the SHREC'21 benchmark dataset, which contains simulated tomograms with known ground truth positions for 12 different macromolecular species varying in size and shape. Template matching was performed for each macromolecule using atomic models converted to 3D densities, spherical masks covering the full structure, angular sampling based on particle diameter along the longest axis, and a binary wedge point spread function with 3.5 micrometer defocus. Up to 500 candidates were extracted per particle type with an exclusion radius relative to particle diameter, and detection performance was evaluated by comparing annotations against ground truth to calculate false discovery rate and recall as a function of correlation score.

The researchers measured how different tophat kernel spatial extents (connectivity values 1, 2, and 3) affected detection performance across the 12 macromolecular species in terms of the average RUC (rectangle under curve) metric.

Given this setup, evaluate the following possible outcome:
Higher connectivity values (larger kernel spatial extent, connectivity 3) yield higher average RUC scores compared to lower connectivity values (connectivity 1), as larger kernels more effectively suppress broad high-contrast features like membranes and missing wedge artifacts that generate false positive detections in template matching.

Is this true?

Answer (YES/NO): NO